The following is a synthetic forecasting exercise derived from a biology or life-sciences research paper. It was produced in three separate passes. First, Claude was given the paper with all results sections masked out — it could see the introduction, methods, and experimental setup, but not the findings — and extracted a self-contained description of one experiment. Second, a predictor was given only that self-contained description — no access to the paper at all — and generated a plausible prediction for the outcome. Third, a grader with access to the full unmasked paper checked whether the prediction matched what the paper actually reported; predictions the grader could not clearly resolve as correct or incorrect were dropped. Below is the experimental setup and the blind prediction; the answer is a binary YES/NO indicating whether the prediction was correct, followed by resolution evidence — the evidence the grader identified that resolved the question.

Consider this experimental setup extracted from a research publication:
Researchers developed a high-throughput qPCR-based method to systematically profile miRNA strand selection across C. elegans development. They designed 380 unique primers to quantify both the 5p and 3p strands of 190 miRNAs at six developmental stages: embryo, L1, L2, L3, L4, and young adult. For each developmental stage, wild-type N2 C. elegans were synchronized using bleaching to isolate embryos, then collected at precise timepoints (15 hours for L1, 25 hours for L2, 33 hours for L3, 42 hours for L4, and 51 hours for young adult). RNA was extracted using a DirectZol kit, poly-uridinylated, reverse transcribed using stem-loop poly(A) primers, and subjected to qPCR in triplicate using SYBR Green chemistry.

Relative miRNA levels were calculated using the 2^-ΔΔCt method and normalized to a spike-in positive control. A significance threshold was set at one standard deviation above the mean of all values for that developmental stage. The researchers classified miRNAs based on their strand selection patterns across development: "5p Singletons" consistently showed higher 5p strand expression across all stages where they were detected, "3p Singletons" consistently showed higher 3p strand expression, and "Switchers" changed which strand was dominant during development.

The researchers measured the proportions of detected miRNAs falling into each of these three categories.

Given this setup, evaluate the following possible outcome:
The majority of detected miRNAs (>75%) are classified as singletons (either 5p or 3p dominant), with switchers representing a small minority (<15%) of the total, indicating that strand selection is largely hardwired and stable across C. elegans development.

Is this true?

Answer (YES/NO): NO